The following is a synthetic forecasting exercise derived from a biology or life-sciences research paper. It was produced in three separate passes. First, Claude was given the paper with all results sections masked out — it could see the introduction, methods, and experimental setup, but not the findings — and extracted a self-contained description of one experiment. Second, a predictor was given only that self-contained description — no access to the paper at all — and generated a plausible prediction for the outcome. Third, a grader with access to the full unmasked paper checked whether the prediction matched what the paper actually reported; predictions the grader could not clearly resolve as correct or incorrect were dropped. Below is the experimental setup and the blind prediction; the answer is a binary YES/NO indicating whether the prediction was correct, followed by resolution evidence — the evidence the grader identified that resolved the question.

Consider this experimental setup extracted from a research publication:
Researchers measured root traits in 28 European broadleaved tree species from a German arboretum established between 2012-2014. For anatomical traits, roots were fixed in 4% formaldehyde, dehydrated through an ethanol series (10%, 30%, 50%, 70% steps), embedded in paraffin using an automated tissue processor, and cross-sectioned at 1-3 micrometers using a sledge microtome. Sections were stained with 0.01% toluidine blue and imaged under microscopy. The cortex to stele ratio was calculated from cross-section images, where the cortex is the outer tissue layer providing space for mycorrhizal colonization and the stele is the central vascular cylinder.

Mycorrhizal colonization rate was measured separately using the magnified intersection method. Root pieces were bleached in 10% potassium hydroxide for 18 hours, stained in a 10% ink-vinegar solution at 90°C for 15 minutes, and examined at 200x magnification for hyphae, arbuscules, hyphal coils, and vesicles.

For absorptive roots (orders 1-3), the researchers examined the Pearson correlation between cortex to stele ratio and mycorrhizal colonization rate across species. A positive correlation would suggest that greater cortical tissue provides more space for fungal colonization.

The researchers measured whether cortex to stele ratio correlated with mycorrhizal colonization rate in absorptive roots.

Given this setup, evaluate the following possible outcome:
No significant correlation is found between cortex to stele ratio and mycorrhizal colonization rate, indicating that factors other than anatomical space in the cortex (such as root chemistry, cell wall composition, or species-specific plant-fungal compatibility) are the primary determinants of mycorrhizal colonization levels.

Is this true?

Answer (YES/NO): NO